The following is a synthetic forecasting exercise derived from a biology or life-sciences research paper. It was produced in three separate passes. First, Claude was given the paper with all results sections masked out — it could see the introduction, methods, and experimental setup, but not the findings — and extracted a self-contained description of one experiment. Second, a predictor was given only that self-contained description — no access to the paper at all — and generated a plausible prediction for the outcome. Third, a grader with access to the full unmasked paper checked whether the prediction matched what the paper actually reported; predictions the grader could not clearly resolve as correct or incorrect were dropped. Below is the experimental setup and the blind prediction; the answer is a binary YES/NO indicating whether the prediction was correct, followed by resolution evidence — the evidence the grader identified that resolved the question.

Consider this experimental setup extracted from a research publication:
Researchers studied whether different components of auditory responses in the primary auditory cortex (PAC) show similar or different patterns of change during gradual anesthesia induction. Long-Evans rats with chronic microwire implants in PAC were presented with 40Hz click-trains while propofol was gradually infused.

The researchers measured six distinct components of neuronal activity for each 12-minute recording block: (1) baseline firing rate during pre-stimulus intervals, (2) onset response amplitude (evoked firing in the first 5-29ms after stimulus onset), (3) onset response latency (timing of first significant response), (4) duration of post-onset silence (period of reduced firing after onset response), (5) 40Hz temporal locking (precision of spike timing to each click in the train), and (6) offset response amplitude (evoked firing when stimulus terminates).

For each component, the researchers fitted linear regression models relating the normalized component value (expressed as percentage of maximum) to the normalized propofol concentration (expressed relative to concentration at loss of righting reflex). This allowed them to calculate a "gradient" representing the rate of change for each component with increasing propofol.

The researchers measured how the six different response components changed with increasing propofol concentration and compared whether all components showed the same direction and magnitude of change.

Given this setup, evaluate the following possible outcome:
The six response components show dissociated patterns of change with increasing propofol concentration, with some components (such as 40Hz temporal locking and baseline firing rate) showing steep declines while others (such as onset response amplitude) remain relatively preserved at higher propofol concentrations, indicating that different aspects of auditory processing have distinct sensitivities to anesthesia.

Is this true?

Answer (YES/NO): YES